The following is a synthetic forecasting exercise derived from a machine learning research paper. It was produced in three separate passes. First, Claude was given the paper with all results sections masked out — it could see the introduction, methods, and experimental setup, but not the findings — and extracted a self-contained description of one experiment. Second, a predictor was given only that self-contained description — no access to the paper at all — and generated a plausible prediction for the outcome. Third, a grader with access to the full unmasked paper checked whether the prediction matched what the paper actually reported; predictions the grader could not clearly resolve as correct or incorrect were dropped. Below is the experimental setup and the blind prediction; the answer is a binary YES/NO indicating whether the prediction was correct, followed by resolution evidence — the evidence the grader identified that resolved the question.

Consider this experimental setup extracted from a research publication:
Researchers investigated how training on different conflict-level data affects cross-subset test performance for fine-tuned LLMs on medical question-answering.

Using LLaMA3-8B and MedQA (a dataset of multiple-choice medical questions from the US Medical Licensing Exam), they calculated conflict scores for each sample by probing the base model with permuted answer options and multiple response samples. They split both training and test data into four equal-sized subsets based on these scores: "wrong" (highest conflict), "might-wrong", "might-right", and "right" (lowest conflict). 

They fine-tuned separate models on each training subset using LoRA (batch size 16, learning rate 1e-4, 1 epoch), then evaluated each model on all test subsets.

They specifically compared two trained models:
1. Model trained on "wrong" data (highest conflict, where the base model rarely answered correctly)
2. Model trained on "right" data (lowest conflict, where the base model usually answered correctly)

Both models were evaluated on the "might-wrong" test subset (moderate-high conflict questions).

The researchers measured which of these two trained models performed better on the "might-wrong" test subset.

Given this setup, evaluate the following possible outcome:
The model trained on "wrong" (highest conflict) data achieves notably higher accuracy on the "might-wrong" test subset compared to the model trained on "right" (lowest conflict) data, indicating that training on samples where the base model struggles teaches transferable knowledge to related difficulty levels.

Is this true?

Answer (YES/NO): NO